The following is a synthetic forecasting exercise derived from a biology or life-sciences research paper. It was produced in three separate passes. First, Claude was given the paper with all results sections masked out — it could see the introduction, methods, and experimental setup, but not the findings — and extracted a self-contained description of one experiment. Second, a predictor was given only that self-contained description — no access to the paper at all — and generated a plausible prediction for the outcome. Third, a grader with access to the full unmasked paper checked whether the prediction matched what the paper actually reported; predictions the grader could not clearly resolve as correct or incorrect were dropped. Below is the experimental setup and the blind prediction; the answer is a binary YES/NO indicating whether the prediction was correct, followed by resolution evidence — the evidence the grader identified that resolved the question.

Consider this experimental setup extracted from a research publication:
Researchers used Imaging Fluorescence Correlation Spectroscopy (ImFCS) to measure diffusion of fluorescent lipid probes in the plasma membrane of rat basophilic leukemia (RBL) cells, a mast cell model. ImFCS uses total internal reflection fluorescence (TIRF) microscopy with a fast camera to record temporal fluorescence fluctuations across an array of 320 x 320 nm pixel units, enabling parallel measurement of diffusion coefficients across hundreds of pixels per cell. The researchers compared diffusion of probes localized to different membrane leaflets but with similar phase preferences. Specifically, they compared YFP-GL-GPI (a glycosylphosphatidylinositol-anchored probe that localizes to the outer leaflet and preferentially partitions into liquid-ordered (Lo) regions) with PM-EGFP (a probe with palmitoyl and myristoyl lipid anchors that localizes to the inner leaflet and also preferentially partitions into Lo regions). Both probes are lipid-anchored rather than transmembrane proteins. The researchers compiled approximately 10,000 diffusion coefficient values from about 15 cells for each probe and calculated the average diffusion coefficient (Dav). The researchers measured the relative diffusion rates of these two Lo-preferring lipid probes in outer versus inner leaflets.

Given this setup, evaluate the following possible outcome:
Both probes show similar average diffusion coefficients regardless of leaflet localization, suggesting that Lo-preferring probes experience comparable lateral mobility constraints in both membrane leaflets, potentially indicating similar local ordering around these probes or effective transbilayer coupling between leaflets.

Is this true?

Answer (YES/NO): NO